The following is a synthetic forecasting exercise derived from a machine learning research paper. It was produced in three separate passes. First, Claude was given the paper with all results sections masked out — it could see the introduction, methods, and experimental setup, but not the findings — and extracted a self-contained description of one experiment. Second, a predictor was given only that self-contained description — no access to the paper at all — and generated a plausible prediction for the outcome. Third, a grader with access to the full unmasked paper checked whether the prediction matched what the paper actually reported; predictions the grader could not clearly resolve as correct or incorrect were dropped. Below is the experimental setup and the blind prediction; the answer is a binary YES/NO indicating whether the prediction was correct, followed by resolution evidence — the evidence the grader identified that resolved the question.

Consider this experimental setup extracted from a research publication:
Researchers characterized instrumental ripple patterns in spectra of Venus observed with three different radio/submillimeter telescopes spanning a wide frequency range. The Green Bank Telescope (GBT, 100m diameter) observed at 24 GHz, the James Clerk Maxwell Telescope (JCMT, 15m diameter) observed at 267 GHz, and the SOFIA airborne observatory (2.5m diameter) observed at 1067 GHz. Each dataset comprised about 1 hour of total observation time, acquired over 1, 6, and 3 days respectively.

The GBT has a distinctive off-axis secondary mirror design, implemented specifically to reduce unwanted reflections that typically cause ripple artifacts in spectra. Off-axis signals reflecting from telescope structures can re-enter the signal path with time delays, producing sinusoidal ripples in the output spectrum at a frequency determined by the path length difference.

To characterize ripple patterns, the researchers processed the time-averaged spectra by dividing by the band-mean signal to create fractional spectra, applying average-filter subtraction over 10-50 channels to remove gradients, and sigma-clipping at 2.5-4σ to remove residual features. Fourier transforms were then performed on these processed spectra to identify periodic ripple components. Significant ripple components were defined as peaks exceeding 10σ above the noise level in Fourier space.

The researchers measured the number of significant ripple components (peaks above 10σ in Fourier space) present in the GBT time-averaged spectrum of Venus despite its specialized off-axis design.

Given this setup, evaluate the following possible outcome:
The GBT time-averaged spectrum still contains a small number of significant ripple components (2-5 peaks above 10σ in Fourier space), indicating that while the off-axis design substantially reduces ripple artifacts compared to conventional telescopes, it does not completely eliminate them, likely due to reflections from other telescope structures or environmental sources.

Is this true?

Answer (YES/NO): YES